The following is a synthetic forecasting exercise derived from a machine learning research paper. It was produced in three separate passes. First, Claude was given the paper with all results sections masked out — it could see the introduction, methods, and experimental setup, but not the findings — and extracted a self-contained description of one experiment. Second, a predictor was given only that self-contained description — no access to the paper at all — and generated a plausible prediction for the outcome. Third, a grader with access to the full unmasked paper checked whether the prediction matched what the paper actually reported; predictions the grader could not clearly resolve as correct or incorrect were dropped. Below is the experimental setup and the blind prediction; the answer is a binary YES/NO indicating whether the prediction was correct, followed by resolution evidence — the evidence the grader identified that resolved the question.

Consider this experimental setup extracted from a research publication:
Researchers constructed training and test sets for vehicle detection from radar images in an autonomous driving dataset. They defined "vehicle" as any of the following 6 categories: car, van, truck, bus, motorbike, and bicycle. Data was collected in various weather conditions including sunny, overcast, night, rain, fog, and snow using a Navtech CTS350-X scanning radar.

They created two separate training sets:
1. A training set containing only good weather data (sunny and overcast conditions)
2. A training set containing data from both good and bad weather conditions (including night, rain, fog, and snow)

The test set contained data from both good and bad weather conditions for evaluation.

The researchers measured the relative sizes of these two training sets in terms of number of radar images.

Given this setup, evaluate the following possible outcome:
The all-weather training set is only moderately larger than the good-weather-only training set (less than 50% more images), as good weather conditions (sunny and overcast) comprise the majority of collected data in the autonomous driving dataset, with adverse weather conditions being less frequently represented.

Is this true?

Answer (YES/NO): NO